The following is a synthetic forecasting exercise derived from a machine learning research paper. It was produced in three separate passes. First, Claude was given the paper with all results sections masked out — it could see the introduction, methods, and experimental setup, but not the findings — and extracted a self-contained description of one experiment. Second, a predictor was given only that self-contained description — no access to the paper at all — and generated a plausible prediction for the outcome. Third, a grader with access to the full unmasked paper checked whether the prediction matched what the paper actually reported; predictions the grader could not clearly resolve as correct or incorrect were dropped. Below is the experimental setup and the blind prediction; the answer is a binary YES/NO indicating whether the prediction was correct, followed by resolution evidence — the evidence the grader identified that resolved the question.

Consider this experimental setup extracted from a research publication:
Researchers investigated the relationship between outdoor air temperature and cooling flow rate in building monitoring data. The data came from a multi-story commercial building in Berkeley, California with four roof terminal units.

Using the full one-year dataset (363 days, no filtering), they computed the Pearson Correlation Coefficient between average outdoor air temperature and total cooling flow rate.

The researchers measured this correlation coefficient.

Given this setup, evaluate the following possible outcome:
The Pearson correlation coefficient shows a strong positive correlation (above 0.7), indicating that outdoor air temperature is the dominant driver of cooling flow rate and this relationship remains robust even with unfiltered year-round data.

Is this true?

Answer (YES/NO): YES